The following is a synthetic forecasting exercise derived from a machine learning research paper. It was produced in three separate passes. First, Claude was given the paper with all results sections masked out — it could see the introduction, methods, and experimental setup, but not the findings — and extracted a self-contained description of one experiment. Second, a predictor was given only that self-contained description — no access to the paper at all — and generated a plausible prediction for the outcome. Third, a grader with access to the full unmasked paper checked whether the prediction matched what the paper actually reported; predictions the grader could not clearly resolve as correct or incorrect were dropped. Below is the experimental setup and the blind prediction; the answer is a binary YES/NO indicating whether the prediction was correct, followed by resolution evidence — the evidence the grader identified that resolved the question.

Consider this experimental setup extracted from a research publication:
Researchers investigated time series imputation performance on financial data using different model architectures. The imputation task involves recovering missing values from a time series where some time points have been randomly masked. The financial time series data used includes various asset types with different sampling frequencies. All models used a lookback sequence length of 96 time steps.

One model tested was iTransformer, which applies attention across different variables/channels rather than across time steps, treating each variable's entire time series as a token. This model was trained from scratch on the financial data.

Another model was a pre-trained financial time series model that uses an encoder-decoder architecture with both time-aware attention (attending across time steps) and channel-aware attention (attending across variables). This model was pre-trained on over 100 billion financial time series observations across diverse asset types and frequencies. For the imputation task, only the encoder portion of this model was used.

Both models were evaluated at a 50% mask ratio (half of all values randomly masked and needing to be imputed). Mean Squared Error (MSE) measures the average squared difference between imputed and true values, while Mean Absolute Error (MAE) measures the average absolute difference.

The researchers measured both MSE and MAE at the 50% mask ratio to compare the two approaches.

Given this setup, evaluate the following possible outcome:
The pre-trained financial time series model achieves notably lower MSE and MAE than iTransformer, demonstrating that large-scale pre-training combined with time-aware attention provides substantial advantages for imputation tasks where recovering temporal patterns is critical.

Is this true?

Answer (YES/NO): NO